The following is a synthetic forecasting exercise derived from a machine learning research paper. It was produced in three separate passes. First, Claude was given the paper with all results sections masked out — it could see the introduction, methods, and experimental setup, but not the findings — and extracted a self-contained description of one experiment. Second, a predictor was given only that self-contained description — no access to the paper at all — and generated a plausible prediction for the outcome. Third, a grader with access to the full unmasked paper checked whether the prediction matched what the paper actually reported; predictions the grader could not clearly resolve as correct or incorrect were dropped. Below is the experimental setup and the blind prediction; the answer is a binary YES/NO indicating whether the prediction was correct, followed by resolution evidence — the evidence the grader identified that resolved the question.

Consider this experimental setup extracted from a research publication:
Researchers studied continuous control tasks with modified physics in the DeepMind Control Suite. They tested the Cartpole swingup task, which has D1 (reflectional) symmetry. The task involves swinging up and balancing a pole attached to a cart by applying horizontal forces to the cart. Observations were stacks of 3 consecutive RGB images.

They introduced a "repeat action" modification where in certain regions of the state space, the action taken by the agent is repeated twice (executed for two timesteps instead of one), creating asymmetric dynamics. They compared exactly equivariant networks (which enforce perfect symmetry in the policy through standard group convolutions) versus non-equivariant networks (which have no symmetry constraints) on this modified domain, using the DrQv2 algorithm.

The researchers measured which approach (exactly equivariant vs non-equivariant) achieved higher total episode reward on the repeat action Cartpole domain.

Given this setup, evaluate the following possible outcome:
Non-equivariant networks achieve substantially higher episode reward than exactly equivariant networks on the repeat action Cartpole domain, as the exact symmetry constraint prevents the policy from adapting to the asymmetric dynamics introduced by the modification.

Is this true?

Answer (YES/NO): YES